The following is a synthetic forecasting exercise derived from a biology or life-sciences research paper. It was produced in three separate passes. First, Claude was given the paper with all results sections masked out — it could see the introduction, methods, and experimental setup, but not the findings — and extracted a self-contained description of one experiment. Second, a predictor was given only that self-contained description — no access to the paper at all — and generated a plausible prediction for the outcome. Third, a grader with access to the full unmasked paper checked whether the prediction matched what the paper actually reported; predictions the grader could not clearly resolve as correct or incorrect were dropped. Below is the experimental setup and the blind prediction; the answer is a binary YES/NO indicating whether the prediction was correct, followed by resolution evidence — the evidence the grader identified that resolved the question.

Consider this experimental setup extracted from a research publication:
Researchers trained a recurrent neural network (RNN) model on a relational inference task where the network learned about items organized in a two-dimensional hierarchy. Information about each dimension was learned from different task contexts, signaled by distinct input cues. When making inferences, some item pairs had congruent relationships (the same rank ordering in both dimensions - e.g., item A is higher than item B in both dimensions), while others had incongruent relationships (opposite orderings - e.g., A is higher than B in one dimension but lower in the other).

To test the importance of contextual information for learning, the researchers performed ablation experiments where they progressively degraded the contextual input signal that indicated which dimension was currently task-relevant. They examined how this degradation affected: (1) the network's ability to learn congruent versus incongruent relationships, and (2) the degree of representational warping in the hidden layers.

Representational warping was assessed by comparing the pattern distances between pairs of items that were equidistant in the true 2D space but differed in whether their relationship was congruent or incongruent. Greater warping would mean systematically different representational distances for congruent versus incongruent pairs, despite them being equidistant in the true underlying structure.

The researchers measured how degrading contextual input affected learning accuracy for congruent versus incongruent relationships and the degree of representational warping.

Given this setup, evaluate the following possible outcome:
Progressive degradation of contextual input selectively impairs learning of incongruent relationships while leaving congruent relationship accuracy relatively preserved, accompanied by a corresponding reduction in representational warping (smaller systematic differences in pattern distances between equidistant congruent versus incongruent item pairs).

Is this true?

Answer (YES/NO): NO